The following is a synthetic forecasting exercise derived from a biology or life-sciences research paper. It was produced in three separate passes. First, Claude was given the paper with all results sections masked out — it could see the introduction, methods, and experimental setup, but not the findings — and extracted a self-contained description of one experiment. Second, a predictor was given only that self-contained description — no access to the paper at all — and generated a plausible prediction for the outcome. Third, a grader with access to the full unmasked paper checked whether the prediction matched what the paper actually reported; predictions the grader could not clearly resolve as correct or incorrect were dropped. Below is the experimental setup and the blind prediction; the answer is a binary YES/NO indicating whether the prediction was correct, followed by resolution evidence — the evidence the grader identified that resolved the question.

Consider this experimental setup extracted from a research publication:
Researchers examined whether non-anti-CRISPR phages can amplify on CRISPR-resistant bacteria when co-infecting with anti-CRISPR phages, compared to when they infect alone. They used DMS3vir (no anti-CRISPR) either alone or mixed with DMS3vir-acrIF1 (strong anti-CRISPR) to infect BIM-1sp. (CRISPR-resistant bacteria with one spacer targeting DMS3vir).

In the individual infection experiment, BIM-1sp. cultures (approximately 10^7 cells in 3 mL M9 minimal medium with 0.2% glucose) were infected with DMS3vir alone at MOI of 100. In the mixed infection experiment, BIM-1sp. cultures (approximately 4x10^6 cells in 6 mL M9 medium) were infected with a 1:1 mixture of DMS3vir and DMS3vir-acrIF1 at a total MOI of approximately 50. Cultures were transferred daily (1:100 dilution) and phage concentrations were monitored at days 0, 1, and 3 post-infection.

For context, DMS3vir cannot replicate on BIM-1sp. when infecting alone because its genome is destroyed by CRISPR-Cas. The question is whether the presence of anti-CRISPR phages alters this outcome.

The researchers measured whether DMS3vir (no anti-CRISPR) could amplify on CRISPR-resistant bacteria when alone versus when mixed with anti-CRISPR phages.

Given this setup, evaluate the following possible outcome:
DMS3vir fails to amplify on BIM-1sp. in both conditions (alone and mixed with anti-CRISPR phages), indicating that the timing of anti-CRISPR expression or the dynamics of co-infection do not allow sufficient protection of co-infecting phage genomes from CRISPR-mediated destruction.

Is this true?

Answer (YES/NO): NO